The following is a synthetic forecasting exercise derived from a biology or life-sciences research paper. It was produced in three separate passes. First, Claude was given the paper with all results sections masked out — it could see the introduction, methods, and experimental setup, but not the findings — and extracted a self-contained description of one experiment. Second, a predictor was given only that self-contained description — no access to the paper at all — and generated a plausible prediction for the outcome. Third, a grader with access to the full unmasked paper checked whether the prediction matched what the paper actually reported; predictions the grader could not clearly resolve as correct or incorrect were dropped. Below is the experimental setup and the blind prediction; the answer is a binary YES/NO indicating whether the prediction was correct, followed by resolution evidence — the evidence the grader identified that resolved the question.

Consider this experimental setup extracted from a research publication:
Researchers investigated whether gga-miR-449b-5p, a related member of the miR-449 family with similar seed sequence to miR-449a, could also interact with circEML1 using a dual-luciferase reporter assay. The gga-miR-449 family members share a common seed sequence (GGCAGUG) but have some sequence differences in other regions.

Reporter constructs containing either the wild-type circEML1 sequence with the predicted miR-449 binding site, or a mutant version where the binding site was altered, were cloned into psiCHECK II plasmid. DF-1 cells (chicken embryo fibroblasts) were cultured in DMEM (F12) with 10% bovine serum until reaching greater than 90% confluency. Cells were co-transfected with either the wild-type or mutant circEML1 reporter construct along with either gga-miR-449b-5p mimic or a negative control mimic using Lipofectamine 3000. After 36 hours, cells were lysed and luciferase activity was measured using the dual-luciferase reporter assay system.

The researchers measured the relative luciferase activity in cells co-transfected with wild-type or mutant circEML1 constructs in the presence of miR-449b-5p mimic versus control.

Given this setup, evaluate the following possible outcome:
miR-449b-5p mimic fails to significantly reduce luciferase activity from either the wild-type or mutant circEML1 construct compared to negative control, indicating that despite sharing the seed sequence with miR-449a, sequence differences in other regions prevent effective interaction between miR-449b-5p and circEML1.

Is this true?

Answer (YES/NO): YES